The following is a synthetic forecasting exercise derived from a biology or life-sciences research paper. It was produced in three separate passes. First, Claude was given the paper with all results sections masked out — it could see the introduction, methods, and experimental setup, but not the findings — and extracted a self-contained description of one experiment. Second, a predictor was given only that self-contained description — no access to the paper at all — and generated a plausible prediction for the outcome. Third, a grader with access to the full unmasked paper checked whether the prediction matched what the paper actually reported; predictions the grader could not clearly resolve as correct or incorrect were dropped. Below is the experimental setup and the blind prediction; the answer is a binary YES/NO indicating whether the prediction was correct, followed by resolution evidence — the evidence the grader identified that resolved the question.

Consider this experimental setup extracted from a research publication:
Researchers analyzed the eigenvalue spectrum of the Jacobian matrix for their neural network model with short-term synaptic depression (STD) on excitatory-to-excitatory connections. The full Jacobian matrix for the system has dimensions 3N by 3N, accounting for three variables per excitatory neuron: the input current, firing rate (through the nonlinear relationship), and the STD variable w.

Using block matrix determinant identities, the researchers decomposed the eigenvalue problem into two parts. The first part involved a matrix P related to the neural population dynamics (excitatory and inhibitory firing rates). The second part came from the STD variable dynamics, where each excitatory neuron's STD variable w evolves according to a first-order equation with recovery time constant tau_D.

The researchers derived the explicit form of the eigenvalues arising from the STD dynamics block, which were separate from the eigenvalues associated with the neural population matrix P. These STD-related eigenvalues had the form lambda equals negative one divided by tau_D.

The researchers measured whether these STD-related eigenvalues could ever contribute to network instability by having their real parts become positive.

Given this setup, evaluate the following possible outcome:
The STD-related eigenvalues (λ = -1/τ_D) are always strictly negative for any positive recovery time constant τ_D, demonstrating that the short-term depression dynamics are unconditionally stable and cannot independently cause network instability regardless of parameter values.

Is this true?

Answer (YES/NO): YES